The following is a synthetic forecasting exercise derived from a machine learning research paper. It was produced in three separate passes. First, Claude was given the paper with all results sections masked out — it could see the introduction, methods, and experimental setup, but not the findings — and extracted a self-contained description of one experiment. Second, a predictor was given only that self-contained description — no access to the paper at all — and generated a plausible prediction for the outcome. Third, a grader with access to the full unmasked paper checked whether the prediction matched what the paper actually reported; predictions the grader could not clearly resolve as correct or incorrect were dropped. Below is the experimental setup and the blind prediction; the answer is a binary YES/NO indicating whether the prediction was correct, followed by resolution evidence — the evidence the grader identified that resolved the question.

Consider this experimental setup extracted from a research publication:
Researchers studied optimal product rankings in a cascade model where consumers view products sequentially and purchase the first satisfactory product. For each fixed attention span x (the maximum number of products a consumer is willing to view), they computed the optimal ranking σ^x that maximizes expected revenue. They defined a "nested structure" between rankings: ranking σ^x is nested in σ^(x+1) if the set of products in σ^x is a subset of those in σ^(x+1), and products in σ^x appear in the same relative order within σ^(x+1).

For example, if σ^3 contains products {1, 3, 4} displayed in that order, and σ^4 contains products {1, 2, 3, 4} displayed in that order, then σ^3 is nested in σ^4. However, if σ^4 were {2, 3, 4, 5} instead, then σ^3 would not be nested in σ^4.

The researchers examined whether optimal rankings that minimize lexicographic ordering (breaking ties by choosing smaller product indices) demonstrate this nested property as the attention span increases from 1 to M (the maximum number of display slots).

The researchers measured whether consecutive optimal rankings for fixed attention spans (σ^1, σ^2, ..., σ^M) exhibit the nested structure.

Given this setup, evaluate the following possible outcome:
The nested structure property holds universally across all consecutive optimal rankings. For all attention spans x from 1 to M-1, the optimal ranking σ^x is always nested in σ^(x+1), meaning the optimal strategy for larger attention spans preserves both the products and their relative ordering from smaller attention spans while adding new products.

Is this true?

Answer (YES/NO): YES